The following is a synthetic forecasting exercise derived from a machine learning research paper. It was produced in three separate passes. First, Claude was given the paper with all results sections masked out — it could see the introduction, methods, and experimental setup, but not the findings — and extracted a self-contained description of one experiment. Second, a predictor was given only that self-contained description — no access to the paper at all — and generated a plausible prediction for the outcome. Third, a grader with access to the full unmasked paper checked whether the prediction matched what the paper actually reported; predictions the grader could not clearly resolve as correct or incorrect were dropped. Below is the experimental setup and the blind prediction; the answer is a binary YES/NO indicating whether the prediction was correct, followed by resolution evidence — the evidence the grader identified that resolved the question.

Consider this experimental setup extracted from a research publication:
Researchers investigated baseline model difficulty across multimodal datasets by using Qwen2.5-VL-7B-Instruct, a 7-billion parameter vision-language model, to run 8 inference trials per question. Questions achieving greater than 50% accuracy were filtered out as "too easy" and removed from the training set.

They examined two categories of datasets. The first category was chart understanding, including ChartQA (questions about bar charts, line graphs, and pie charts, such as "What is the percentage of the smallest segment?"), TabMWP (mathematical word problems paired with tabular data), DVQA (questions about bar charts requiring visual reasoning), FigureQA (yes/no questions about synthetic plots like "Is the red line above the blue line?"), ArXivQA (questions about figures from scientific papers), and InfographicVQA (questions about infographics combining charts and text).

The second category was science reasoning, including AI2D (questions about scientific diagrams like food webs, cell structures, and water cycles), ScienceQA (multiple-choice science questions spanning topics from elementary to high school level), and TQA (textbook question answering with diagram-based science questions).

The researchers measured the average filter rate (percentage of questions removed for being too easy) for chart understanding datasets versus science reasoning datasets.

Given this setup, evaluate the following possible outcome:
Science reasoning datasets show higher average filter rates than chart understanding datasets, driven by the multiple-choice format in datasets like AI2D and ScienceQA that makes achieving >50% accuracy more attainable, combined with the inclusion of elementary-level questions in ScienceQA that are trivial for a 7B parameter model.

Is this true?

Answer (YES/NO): NO